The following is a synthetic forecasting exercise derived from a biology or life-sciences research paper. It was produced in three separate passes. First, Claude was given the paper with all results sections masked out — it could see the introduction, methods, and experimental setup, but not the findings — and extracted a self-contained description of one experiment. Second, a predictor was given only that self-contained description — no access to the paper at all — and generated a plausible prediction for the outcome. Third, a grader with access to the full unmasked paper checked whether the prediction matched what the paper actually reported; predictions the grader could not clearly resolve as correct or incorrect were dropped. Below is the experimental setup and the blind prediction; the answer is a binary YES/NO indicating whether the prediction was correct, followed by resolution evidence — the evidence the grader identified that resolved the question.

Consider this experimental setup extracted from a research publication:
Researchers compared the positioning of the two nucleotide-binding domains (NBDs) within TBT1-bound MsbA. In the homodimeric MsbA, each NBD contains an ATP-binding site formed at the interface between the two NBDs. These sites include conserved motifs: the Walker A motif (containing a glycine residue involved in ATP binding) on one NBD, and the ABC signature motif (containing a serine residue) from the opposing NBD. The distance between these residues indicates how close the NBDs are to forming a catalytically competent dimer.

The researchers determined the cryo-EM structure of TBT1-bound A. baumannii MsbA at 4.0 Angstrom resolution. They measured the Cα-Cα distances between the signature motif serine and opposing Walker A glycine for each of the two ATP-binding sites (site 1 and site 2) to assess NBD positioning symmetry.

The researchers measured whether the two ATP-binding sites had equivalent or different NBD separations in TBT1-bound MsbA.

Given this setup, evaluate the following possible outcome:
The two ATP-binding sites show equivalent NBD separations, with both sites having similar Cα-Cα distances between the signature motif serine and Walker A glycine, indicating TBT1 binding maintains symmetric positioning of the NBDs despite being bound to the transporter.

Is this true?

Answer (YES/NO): NO